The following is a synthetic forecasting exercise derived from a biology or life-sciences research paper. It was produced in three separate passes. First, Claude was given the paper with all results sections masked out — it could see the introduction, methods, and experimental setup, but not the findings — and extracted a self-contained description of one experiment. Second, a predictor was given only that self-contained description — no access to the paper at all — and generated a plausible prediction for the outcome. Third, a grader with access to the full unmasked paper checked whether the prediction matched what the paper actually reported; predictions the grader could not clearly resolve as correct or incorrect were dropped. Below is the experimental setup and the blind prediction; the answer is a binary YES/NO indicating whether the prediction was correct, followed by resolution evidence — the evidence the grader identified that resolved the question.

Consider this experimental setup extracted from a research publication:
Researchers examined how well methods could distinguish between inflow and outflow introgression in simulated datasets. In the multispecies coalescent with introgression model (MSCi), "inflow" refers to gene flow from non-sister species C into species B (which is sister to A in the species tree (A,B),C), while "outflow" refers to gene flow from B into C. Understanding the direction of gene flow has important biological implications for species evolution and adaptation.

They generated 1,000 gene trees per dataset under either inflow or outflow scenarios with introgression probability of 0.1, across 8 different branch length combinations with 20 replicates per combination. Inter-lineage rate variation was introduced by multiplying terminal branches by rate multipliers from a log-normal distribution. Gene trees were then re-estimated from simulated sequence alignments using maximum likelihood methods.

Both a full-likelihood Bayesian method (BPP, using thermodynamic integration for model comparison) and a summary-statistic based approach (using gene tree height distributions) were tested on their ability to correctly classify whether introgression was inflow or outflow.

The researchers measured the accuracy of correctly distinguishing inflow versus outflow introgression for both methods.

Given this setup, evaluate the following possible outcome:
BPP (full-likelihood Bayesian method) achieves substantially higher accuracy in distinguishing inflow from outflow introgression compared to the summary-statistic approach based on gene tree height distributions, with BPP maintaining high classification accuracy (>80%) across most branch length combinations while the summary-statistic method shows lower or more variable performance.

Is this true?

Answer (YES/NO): NO